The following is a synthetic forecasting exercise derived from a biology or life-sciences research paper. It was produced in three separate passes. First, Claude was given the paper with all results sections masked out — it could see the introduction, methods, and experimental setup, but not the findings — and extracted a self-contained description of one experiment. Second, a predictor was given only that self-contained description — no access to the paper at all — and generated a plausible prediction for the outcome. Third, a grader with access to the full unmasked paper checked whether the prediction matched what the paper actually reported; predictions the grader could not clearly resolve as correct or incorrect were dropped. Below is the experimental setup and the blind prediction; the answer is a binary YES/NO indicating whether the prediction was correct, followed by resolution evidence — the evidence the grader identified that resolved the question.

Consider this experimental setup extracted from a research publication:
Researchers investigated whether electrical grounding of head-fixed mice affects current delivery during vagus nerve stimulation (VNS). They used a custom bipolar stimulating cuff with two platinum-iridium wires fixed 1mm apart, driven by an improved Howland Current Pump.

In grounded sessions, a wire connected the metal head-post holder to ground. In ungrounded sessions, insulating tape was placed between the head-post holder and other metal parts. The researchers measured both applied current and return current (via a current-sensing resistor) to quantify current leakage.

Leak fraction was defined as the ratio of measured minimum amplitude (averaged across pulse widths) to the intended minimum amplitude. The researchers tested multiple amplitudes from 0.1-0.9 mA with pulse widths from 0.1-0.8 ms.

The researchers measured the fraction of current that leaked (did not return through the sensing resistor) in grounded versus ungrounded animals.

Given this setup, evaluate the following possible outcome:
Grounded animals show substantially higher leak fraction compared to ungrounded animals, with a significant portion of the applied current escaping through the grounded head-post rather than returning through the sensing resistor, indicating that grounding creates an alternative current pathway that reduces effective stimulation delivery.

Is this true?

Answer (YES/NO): YES